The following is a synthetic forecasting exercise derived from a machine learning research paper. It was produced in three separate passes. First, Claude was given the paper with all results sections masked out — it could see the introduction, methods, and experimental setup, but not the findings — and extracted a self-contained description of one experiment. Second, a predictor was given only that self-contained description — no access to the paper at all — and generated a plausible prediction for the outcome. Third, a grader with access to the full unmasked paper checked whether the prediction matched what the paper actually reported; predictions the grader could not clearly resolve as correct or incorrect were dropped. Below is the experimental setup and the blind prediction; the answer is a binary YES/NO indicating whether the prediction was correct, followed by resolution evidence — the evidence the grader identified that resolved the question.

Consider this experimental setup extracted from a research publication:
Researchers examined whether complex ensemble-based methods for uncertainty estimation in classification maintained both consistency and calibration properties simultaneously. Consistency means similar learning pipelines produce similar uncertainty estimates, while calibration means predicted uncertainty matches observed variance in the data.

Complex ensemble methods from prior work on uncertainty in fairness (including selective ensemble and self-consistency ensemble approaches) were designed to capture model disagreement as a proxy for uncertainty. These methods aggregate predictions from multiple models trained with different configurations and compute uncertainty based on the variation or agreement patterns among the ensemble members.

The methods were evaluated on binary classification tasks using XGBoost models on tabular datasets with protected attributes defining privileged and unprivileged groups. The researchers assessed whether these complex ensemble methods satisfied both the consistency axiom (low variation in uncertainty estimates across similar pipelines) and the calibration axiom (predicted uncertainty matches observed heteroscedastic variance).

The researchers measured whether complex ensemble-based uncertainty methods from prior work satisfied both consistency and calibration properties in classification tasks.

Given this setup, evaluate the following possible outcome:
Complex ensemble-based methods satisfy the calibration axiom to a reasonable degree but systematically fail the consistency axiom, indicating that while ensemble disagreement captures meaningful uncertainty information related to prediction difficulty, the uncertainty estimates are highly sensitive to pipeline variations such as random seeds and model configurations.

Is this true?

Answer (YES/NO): NO